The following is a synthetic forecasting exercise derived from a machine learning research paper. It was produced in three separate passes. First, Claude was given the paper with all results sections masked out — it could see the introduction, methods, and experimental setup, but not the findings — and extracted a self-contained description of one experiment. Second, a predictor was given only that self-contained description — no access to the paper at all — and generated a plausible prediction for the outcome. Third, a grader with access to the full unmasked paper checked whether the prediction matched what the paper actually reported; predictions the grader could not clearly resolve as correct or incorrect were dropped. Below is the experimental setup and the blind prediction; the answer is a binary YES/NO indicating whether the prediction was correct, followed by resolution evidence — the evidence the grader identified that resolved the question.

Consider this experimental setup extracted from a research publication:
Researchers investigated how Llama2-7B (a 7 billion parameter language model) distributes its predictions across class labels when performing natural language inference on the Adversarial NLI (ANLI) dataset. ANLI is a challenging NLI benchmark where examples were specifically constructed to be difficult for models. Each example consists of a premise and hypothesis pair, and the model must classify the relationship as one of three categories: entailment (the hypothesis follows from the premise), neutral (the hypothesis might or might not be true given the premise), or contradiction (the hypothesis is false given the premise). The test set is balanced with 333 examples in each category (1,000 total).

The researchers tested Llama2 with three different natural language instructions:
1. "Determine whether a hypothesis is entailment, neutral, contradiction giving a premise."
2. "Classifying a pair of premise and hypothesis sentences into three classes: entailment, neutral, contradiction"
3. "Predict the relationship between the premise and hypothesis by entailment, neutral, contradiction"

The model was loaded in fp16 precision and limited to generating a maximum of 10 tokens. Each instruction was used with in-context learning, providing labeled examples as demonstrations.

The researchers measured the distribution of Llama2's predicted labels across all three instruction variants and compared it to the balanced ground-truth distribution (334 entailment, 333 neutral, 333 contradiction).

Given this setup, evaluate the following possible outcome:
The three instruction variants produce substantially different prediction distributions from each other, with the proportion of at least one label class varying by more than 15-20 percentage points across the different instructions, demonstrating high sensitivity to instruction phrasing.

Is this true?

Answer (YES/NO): NO